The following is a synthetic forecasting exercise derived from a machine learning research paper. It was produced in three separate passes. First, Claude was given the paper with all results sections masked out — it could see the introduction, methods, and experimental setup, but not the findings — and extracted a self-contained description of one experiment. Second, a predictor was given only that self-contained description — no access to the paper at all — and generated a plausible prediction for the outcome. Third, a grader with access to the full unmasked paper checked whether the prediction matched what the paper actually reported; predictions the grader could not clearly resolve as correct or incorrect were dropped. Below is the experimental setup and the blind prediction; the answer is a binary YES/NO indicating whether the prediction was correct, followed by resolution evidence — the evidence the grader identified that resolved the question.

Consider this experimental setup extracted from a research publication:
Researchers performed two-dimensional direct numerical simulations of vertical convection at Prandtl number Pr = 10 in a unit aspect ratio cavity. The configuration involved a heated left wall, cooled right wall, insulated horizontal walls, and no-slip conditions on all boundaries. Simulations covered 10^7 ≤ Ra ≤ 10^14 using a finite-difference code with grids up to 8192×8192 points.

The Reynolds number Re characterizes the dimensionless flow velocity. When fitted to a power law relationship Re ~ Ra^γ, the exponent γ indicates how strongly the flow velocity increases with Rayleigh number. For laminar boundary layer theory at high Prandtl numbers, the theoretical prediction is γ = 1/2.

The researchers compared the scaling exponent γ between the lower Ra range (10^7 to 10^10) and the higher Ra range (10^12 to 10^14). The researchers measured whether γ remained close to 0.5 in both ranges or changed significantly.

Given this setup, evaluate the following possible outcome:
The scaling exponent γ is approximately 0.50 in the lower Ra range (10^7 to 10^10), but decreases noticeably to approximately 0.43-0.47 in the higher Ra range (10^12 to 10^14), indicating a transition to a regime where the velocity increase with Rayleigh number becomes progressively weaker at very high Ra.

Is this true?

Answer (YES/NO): NO